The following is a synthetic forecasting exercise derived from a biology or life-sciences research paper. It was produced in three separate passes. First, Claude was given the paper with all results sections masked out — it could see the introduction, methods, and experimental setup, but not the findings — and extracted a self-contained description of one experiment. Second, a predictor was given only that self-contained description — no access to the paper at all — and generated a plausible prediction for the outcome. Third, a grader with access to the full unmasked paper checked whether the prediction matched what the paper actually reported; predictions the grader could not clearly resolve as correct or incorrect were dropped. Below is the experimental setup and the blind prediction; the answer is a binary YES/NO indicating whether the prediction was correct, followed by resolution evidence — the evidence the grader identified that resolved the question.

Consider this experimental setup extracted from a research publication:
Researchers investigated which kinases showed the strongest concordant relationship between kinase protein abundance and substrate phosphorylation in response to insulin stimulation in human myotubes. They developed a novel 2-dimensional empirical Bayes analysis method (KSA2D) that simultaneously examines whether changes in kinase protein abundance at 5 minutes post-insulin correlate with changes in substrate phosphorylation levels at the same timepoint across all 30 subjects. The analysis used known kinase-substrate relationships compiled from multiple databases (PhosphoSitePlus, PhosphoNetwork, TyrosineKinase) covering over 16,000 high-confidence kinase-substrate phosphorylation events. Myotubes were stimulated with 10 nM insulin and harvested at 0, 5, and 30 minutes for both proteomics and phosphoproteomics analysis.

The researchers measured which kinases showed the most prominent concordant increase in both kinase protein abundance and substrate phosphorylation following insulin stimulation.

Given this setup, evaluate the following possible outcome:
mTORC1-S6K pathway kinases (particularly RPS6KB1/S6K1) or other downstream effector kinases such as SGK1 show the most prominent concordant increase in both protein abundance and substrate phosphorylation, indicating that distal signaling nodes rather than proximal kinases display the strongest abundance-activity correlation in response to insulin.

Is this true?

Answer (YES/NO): NO